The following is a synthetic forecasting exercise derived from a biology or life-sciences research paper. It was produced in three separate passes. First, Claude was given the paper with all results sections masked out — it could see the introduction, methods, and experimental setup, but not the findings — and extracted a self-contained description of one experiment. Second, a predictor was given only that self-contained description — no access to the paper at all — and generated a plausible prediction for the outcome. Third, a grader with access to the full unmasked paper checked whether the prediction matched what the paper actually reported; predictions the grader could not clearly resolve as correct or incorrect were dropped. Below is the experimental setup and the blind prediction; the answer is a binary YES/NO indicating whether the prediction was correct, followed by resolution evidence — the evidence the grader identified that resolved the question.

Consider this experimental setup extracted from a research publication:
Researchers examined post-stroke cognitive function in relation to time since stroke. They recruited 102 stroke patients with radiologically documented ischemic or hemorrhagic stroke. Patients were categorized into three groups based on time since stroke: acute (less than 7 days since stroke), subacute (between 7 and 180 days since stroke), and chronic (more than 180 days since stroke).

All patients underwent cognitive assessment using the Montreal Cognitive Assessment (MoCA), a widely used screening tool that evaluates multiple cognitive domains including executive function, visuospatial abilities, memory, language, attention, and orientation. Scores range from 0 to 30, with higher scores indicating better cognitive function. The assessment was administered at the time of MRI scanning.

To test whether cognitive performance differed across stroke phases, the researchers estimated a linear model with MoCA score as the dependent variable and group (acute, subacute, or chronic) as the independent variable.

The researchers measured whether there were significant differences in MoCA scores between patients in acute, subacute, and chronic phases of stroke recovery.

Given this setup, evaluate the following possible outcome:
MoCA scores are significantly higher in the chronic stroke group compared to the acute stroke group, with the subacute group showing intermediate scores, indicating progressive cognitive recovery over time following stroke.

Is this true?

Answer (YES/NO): NO